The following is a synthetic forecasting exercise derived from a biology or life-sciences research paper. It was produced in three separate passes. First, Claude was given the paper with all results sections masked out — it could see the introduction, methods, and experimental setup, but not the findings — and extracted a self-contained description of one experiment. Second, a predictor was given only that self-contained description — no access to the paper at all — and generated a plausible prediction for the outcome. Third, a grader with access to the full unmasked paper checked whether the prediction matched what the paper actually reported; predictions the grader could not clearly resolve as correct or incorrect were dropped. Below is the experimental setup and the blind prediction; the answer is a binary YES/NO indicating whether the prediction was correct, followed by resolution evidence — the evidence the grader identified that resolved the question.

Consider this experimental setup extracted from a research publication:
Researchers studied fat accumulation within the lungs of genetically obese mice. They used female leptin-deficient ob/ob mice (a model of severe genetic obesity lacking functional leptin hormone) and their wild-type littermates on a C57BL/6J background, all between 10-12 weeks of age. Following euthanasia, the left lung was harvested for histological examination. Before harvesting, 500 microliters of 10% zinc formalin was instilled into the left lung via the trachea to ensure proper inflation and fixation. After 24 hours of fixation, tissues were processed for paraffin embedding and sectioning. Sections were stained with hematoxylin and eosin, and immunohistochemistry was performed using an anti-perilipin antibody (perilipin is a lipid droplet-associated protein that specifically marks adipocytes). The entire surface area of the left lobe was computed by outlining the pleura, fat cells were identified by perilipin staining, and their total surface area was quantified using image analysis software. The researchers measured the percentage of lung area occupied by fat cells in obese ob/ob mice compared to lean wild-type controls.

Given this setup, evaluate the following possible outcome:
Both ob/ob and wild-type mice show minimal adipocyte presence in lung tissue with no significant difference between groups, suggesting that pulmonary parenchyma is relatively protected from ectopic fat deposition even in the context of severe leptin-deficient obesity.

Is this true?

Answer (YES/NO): NO